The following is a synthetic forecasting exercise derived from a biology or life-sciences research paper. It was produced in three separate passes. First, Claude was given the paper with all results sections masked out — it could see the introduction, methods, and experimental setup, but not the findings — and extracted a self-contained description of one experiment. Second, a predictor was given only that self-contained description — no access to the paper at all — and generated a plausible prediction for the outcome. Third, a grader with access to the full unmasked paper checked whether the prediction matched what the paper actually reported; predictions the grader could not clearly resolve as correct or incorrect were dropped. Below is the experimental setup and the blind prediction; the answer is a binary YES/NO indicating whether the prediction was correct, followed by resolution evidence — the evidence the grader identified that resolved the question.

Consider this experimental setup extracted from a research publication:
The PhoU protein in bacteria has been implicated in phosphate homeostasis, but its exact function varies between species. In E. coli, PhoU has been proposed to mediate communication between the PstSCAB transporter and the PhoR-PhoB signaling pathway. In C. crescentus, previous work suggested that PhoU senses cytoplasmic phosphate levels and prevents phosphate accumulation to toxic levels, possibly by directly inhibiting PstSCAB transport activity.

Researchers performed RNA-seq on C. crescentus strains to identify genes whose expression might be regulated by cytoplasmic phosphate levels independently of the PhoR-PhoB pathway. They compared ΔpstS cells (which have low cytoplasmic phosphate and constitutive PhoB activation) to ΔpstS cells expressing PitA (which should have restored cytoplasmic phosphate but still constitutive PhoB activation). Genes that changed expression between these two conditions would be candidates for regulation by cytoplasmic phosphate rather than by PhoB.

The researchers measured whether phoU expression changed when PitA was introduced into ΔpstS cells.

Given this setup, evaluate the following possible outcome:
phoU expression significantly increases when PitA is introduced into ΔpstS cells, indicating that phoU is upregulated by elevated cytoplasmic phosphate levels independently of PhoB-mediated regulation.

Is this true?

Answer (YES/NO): NO